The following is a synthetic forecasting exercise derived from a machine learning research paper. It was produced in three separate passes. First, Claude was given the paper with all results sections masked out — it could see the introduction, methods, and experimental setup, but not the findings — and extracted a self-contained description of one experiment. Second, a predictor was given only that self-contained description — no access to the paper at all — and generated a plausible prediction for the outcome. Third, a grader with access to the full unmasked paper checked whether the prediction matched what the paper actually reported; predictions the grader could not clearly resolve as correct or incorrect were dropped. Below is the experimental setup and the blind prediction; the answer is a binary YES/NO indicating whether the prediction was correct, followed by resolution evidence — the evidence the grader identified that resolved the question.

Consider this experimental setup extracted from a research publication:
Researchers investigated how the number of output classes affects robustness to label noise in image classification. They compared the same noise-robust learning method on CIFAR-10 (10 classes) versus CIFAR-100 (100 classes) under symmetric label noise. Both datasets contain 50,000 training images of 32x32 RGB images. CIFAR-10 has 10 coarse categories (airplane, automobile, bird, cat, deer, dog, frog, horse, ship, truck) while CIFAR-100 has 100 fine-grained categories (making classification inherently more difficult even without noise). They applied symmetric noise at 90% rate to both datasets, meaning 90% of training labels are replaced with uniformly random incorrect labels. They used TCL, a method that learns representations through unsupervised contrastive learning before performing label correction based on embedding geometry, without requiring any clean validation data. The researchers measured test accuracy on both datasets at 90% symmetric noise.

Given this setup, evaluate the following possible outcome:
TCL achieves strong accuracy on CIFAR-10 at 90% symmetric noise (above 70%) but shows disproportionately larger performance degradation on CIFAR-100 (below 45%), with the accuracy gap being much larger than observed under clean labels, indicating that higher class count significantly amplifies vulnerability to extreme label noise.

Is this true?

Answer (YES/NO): NO